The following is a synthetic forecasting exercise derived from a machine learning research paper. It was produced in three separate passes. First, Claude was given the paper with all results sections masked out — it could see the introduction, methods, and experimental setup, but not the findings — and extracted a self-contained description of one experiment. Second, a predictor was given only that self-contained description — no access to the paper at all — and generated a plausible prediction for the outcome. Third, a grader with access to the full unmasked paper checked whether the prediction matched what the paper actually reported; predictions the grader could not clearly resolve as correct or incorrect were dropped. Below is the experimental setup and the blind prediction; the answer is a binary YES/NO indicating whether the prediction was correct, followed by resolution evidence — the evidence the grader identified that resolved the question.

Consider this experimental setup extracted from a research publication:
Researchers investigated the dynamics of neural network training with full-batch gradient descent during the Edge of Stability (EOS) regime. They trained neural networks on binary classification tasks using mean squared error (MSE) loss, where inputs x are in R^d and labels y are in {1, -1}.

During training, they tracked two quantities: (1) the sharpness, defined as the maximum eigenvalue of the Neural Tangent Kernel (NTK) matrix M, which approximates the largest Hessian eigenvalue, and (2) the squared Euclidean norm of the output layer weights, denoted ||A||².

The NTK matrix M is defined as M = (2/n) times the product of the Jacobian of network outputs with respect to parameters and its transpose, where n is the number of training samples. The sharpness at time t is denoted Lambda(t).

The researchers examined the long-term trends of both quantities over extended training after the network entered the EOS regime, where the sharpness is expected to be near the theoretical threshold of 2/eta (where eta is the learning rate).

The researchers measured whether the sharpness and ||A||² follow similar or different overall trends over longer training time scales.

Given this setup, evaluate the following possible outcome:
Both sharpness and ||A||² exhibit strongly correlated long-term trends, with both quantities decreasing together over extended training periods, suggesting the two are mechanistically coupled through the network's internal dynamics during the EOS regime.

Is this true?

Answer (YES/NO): NO